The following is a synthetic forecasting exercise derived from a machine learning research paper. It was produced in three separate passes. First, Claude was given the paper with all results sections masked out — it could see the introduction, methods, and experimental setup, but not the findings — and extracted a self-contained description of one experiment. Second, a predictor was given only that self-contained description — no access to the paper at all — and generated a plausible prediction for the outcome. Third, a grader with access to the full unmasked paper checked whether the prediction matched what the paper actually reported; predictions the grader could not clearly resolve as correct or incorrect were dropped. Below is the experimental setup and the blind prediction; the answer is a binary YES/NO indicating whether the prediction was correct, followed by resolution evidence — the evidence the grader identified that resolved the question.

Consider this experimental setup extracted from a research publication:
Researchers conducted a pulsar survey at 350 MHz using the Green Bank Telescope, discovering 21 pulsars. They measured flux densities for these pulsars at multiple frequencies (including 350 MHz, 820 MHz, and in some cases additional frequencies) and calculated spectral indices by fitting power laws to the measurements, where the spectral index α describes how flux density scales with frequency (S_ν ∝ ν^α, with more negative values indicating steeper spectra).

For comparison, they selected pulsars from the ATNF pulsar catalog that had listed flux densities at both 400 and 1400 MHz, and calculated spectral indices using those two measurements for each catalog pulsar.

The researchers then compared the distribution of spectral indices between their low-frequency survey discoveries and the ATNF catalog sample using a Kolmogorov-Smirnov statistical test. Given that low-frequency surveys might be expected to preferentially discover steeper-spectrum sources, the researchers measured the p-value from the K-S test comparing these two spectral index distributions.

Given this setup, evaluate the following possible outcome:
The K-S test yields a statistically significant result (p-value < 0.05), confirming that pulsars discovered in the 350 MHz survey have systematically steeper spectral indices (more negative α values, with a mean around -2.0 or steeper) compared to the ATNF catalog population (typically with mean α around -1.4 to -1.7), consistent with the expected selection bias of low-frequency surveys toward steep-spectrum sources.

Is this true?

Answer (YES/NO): NO